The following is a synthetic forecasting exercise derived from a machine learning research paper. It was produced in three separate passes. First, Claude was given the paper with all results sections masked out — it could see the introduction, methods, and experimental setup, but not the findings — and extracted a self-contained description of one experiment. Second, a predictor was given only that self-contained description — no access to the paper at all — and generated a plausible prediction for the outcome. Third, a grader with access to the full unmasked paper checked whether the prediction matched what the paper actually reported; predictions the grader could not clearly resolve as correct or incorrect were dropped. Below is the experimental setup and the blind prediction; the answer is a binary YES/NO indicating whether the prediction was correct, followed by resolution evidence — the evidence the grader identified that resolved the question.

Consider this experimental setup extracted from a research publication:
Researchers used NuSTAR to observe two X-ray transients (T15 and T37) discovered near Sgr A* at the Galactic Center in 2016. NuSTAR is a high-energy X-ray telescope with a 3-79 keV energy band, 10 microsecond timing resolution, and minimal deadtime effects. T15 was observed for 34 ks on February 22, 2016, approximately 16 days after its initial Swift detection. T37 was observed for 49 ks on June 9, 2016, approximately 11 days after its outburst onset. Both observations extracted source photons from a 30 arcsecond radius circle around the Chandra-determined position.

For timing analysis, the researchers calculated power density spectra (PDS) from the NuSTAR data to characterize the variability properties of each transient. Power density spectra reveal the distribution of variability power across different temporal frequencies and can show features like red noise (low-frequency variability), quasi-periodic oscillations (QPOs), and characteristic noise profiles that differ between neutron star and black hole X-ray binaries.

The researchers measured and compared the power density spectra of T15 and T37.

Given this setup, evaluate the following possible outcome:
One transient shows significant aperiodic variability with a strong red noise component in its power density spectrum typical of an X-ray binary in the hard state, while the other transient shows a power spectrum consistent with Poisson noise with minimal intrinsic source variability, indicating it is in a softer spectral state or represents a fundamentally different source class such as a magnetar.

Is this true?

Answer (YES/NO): YES